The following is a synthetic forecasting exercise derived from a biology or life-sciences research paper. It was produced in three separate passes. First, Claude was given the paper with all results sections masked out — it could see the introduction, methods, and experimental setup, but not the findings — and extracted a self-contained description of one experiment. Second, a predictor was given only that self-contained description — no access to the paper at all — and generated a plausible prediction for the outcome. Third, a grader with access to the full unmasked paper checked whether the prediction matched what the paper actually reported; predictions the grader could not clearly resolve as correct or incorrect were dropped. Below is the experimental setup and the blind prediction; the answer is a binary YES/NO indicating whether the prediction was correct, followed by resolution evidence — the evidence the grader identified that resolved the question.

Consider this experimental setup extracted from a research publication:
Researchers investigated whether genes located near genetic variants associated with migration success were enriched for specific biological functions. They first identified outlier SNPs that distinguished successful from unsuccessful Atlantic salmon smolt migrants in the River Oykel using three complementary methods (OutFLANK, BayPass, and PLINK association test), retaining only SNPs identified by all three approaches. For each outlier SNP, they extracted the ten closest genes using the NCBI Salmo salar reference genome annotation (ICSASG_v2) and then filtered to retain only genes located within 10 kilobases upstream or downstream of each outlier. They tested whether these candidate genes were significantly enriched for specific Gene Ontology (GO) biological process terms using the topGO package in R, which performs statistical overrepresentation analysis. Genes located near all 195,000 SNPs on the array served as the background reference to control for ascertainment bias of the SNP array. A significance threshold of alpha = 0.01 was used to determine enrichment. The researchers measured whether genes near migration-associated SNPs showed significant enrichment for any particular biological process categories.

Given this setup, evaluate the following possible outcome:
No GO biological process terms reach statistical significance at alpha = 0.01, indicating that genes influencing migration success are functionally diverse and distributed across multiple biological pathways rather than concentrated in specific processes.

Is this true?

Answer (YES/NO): NO